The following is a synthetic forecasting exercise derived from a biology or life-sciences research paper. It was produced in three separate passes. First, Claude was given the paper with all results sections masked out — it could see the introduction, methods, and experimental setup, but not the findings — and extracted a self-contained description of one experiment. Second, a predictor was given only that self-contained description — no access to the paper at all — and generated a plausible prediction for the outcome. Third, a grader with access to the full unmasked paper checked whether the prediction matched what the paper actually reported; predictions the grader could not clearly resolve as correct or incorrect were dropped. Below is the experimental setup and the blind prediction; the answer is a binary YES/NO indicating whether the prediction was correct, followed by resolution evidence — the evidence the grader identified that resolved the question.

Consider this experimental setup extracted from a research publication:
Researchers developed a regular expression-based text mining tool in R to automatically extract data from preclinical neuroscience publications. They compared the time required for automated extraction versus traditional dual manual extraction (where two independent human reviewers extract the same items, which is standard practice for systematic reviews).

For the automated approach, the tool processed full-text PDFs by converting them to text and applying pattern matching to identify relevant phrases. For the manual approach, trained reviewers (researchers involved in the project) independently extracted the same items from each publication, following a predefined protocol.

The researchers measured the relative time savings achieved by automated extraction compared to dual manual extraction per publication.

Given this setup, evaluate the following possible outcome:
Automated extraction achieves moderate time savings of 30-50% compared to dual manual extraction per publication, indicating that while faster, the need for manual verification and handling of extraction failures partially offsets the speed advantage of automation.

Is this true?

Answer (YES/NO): NO